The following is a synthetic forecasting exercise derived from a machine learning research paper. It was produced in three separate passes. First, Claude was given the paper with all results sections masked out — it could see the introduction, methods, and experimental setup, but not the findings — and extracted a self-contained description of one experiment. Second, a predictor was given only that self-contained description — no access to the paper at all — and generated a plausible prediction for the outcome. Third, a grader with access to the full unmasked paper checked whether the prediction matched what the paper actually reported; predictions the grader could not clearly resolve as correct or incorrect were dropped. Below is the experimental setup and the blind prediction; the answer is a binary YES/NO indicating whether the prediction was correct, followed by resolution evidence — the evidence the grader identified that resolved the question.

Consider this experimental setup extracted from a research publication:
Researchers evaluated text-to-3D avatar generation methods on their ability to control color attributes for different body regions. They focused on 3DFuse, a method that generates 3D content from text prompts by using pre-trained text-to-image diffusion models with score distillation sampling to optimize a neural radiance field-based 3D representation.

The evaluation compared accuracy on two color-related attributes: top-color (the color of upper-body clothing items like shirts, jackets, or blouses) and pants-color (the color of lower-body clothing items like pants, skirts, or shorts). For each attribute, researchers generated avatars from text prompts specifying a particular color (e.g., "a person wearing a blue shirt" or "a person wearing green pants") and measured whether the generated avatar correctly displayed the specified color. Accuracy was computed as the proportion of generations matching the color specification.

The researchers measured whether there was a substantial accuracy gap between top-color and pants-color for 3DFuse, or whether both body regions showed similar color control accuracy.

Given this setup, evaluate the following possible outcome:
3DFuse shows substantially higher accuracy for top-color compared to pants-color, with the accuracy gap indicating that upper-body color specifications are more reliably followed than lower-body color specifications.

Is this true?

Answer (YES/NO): YES